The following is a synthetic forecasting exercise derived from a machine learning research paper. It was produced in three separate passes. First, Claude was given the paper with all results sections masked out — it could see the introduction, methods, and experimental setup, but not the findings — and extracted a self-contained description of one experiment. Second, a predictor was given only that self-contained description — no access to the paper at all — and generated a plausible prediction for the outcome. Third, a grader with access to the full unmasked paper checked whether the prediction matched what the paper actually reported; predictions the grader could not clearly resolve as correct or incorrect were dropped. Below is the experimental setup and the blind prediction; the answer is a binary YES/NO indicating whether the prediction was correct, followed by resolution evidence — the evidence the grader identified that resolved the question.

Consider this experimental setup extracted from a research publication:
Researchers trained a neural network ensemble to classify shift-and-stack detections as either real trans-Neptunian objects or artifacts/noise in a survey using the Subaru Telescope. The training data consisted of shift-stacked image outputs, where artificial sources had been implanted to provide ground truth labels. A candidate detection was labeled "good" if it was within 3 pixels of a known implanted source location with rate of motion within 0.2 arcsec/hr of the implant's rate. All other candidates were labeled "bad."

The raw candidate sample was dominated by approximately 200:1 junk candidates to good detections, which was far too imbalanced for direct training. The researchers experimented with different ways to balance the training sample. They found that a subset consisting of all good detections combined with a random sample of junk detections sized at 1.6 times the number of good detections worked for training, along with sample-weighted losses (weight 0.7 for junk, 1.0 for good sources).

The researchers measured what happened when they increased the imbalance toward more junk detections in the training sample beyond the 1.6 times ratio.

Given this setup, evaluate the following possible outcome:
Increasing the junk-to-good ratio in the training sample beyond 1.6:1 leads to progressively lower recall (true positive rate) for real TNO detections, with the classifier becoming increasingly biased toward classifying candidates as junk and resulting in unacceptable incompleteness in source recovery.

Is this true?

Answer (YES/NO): NO